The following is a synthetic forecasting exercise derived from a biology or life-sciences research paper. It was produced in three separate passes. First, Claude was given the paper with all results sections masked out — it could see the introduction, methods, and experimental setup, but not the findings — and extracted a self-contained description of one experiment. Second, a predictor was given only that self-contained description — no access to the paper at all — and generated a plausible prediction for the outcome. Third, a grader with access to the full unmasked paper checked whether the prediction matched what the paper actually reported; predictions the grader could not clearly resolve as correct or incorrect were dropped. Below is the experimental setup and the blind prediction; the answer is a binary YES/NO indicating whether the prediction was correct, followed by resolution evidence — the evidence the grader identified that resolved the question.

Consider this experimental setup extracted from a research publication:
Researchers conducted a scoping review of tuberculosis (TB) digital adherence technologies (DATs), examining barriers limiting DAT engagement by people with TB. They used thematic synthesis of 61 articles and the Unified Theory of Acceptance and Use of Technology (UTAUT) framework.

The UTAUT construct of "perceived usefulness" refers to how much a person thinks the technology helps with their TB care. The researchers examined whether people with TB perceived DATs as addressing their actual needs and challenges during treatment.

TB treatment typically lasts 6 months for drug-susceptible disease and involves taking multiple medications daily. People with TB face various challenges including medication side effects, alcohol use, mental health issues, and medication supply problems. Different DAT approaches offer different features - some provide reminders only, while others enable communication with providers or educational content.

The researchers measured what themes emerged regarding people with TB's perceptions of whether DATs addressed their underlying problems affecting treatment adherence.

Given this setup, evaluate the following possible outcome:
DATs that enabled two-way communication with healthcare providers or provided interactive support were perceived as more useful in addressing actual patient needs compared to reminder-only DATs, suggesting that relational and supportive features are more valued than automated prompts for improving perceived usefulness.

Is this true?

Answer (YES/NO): NO